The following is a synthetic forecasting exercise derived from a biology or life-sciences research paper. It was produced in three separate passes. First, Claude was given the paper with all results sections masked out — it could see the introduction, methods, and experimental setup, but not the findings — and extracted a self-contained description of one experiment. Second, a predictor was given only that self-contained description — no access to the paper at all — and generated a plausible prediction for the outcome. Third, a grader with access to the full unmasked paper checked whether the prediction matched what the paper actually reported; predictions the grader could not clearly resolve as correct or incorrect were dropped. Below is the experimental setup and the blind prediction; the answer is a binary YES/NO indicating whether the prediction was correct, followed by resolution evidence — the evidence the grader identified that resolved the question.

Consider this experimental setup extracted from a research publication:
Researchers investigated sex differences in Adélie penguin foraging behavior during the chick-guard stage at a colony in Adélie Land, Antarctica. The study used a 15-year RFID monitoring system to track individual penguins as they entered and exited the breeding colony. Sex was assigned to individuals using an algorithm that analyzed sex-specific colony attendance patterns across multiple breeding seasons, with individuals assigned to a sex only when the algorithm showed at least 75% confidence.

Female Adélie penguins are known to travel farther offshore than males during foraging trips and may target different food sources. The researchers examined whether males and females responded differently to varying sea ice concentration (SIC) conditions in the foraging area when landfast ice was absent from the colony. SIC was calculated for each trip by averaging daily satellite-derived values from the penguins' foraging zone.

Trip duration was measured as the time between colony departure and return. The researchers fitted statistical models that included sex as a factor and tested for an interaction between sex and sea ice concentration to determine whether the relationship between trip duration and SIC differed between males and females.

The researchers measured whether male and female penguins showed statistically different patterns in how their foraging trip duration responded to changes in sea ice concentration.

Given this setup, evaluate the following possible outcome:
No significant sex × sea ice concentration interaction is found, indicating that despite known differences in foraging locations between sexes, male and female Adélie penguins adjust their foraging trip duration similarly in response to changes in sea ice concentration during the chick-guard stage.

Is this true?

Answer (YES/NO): NO